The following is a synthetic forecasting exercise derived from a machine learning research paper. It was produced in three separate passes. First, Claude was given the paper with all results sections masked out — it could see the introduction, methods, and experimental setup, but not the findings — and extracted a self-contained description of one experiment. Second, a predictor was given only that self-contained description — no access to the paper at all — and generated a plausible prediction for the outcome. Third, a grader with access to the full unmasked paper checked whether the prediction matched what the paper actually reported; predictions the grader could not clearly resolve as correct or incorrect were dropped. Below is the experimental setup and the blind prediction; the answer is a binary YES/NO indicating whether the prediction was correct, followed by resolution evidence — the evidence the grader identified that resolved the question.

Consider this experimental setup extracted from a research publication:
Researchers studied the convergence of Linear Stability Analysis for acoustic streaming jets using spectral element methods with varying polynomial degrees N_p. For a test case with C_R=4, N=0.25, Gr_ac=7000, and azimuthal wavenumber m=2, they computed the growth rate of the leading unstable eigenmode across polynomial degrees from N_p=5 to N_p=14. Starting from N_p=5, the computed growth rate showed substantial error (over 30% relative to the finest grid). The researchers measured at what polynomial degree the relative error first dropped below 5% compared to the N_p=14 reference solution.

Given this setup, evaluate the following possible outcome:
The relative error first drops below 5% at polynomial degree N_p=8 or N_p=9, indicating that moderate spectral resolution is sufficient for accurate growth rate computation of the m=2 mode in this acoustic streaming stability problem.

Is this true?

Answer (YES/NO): NO